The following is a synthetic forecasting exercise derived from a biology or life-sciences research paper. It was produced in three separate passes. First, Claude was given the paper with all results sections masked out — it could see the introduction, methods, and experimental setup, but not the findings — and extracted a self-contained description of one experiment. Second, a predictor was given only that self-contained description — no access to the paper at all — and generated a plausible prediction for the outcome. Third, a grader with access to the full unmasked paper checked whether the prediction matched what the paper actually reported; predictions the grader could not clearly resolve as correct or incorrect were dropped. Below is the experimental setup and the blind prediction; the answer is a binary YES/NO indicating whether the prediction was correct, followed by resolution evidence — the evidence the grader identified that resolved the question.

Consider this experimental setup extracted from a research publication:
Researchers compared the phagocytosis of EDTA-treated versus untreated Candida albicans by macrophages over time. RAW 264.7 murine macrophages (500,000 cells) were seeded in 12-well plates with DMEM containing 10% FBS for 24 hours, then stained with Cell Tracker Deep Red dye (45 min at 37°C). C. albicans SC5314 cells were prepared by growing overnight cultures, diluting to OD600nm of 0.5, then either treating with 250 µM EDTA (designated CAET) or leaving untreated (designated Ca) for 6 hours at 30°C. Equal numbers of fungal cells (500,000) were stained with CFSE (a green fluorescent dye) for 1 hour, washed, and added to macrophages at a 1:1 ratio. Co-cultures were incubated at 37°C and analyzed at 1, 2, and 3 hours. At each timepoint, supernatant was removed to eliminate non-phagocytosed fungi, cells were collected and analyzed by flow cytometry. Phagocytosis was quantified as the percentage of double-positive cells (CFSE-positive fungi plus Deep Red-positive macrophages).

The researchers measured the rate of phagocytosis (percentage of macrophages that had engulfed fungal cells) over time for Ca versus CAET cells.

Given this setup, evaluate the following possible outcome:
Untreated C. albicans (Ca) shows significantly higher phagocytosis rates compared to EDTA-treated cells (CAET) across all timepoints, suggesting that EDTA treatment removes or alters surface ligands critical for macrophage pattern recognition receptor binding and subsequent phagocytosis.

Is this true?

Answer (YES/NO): NO